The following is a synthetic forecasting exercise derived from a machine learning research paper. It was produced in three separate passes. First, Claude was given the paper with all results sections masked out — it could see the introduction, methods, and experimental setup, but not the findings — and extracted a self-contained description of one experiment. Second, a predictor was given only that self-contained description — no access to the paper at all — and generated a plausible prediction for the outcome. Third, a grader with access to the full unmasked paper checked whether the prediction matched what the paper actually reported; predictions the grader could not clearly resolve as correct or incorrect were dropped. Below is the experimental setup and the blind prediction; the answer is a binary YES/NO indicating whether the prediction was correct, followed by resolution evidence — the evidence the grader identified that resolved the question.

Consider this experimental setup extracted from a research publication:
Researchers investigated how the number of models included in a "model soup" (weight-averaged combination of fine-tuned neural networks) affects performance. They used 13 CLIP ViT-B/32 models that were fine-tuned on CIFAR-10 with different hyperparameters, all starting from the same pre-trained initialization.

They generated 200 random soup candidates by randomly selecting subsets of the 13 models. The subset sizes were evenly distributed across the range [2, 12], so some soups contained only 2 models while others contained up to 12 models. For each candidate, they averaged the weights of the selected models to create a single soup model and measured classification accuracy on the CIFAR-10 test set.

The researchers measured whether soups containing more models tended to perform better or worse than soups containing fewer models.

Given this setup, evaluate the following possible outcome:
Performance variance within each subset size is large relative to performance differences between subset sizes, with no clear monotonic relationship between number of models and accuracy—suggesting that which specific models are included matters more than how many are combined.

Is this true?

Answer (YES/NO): NO